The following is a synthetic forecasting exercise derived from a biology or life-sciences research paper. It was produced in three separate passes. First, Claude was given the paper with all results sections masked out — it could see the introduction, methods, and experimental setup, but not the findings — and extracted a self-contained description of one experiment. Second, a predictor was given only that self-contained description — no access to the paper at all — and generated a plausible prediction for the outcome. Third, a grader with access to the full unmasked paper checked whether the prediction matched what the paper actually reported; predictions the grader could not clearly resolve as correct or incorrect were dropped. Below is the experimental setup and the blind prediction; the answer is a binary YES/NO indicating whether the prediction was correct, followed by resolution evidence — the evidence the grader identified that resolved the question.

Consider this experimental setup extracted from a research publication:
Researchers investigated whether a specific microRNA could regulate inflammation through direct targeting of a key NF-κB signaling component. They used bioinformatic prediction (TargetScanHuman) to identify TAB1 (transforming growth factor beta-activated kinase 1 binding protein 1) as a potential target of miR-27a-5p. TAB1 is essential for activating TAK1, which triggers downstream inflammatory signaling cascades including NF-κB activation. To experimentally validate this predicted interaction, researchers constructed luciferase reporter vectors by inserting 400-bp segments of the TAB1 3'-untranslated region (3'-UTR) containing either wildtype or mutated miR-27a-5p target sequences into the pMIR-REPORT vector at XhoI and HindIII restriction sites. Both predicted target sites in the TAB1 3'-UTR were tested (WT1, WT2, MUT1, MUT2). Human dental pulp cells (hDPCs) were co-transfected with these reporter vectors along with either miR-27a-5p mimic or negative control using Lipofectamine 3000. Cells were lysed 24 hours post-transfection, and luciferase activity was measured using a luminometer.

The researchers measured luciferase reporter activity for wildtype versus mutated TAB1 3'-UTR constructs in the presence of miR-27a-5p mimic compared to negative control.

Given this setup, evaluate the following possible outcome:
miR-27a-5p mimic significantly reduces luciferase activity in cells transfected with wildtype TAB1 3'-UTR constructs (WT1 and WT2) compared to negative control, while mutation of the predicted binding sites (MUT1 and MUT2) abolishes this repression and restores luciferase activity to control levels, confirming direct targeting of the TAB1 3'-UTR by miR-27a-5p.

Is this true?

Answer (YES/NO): YES